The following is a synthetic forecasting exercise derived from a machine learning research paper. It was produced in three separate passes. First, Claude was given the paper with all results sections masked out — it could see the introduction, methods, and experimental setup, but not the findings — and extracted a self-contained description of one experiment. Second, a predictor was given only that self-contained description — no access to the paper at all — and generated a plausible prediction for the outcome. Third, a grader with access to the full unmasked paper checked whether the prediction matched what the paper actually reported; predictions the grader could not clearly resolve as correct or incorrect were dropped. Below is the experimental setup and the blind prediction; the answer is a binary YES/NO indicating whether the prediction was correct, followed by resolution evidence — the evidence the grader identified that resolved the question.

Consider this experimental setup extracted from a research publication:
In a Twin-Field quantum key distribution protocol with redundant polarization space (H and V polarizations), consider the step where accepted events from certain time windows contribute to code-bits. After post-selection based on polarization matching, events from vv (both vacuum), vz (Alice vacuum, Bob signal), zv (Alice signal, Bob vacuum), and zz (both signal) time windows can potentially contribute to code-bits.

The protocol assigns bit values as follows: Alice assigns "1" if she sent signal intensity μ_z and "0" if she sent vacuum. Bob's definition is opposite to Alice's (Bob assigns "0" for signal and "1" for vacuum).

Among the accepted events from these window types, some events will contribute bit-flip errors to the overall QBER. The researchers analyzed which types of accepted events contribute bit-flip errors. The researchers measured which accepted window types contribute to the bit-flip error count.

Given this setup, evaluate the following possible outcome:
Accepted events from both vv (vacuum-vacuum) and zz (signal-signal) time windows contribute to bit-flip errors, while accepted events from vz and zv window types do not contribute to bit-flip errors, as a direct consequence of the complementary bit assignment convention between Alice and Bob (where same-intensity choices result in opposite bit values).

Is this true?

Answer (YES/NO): YES